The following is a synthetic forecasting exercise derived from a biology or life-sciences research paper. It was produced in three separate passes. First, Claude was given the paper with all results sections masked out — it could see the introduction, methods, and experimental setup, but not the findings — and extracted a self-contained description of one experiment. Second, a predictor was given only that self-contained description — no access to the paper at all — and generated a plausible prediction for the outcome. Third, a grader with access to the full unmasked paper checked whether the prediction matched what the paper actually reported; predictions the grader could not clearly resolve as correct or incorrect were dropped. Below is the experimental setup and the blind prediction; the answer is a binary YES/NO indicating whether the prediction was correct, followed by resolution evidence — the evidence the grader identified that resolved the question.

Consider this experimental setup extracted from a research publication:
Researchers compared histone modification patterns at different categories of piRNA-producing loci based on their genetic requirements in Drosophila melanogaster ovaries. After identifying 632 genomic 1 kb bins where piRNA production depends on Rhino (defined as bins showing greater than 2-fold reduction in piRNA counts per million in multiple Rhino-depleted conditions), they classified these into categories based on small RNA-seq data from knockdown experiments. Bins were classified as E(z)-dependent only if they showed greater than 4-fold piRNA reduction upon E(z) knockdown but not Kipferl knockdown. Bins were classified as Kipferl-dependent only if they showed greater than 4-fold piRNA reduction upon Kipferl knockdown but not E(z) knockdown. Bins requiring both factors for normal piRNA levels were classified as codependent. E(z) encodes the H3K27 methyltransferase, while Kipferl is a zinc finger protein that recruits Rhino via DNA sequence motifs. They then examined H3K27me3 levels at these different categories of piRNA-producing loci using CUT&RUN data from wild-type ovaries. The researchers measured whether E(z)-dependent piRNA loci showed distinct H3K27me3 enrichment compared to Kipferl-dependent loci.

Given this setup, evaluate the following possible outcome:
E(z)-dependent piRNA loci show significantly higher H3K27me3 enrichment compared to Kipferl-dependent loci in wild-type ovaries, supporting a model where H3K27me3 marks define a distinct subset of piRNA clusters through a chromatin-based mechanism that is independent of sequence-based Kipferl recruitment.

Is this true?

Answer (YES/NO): YES